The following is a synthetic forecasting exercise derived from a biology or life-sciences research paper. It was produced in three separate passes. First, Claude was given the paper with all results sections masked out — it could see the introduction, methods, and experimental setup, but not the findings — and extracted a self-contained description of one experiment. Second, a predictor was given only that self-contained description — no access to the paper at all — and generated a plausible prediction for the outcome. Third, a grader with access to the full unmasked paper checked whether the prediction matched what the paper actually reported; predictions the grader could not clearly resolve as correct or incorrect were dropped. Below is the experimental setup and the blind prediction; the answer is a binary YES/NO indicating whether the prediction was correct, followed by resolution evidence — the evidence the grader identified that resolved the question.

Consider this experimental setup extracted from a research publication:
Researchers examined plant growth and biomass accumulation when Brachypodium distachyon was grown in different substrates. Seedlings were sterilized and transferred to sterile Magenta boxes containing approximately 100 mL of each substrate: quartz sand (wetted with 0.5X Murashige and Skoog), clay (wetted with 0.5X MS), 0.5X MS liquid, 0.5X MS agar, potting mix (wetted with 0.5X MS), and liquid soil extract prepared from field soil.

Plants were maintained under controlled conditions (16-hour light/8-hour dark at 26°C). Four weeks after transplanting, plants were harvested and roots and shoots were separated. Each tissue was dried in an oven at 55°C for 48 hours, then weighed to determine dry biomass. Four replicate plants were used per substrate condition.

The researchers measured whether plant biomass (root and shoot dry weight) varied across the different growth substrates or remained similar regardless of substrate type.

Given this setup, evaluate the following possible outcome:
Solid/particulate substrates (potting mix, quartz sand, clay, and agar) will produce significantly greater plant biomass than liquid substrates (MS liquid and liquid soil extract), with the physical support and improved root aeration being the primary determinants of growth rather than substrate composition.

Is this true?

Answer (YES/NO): NO